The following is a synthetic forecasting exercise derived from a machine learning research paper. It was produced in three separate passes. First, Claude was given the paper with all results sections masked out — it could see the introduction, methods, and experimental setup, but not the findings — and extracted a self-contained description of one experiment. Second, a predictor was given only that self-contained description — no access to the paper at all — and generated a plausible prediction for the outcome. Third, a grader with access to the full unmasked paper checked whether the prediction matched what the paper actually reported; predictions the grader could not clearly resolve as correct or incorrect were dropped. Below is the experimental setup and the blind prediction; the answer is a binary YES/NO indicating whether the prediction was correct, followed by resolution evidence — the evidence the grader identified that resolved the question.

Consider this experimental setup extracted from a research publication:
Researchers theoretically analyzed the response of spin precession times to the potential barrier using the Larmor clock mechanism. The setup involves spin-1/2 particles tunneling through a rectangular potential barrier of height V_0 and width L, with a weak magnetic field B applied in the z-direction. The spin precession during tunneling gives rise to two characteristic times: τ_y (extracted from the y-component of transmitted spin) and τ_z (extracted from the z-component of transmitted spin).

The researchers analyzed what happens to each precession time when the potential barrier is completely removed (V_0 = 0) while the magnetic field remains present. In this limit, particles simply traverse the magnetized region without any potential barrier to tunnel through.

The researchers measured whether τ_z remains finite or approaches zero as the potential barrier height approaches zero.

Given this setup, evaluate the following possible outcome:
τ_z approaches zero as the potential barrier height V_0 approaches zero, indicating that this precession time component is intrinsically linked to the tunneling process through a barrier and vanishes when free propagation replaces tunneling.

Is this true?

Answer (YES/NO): YES